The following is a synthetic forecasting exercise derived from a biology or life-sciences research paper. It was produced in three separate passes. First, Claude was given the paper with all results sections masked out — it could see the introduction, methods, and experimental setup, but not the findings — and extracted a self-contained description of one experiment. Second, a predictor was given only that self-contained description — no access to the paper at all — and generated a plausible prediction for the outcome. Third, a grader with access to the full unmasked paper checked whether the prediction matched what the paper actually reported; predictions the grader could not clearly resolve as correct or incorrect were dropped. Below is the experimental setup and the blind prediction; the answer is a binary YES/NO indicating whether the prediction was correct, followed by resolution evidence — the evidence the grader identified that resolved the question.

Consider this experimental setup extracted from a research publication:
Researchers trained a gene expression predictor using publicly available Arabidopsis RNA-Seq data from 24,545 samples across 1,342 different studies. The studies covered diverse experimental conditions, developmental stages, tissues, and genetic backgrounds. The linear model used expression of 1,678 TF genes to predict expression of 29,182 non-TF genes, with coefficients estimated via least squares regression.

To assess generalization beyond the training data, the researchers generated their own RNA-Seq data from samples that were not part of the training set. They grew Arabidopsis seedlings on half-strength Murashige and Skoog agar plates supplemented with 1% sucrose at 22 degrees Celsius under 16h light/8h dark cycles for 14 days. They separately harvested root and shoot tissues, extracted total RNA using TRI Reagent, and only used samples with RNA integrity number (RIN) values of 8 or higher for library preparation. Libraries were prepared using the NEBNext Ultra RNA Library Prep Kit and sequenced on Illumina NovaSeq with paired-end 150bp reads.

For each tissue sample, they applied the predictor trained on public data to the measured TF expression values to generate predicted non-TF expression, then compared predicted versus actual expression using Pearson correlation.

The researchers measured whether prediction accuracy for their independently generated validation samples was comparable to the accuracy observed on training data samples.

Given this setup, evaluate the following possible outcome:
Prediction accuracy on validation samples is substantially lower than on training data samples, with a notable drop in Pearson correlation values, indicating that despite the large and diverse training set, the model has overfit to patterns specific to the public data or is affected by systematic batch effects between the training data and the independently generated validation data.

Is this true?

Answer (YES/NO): NO